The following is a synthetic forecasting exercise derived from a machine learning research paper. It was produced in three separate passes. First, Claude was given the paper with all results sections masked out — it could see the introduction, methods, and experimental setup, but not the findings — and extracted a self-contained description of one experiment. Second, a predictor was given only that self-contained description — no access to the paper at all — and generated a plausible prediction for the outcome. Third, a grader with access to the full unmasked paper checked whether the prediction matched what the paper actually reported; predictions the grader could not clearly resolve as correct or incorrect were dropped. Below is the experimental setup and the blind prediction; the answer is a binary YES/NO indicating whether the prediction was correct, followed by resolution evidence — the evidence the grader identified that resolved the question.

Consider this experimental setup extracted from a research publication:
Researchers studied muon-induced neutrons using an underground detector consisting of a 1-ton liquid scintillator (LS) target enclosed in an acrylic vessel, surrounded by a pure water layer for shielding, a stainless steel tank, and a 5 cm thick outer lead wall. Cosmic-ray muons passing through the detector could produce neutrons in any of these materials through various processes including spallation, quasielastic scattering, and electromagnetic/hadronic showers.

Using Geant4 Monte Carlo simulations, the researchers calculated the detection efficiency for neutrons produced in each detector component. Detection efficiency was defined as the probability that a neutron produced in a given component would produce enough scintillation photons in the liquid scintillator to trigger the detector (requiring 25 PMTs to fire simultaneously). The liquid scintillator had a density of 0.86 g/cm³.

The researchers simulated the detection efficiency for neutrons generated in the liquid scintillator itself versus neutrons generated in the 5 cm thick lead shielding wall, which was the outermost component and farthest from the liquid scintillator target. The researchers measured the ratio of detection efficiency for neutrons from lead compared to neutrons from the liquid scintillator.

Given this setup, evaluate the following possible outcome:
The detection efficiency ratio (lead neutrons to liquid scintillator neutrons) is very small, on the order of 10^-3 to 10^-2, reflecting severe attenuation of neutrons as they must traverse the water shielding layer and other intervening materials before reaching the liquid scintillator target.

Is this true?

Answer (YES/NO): YES